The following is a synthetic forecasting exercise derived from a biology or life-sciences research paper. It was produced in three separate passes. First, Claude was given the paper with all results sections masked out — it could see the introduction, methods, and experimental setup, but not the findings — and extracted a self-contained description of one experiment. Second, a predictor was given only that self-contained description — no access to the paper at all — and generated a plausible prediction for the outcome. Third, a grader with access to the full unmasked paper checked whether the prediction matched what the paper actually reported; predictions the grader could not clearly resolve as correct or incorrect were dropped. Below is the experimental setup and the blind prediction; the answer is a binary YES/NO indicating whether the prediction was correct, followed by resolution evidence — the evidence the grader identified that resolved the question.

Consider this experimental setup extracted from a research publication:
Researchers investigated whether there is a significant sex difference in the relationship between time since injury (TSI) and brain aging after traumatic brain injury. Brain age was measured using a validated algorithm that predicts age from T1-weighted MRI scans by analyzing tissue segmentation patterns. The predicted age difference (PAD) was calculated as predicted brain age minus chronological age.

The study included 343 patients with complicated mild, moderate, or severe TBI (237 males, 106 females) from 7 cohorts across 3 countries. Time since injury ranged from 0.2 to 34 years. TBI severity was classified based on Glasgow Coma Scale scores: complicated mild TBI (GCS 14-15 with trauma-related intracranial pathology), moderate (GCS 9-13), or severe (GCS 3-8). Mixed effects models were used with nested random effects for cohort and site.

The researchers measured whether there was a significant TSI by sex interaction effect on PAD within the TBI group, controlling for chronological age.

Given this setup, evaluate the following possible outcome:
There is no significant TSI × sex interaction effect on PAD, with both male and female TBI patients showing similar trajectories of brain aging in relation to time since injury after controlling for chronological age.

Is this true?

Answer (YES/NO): YES